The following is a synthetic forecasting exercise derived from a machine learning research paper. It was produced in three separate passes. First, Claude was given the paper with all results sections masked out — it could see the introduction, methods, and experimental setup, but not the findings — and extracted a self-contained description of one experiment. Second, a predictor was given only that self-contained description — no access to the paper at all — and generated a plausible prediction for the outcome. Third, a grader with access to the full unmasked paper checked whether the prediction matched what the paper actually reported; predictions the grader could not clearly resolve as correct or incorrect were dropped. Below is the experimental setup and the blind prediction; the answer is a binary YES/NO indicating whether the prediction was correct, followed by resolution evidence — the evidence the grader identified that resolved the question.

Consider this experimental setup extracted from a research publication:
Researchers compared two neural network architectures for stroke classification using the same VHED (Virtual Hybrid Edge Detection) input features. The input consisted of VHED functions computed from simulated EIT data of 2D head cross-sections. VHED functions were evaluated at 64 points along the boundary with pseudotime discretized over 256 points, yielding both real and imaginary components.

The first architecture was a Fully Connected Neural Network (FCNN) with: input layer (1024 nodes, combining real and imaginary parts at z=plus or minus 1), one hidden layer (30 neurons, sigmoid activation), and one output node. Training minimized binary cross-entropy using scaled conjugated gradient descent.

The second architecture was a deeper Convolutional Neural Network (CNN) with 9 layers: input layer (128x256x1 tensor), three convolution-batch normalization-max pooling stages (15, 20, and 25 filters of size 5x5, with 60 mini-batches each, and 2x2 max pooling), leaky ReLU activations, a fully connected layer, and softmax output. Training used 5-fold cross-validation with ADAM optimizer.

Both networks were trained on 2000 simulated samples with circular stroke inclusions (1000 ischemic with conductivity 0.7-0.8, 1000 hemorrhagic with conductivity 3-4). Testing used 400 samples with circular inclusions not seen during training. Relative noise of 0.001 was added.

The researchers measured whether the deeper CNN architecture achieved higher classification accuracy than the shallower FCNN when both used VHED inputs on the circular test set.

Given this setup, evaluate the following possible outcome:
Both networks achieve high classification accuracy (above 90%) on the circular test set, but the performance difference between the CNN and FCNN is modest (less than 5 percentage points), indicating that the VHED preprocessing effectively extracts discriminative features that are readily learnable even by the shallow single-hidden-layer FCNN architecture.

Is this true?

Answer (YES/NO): YES